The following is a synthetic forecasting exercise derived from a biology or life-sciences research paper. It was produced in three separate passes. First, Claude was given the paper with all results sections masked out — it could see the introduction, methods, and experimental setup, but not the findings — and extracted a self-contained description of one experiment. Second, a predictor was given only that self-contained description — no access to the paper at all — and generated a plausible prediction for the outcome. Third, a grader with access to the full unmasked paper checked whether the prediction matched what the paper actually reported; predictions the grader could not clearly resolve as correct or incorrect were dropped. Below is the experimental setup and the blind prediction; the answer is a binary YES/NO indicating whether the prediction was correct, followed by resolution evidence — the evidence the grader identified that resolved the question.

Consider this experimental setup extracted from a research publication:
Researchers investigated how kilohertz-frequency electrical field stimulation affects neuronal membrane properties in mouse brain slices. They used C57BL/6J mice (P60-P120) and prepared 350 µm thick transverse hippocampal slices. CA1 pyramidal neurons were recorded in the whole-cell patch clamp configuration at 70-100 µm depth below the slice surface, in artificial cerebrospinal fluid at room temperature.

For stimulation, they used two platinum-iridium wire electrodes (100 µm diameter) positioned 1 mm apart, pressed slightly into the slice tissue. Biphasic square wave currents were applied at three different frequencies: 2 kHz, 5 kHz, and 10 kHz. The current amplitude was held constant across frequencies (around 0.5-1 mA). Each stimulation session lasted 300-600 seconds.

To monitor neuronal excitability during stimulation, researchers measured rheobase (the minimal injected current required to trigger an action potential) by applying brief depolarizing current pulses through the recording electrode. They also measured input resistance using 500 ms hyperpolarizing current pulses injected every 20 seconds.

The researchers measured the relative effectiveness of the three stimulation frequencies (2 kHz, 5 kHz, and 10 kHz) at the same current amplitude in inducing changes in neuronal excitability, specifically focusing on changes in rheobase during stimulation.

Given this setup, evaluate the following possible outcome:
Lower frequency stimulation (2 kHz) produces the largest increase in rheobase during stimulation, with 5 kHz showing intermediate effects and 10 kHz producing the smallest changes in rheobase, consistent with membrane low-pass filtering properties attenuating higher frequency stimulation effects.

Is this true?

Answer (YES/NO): NO